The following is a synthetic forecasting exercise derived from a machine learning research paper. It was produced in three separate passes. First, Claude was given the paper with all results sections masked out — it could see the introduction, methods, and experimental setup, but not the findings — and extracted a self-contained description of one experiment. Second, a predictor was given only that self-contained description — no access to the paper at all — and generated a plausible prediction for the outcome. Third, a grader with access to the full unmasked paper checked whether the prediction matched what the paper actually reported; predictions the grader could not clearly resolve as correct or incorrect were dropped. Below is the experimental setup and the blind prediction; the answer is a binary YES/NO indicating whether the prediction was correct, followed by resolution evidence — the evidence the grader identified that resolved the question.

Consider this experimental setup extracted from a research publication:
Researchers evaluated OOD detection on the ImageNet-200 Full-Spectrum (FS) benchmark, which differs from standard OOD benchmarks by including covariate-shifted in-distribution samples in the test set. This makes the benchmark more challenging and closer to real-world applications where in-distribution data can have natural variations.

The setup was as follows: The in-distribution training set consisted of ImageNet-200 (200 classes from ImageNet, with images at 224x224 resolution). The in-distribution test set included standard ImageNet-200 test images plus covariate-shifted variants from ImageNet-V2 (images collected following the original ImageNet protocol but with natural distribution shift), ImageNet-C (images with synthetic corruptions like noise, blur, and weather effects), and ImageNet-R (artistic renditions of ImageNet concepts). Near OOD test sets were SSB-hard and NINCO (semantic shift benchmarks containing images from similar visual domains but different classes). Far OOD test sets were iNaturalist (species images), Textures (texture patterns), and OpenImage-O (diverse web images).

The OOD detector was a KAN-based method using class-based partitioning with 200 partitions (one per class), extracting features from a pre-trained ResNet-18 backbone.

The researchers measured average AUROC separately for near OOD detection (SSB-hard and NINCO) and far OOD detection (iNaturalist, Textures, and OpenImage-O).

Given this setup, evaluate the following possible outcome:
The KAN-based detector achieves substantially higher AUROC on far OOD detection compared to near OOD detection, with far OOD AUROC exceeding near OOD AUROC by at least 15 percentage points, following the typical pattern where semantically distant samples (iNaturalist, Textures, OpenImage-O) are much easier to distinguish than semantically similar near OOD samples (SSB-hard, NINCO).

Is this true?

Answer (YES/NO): YES